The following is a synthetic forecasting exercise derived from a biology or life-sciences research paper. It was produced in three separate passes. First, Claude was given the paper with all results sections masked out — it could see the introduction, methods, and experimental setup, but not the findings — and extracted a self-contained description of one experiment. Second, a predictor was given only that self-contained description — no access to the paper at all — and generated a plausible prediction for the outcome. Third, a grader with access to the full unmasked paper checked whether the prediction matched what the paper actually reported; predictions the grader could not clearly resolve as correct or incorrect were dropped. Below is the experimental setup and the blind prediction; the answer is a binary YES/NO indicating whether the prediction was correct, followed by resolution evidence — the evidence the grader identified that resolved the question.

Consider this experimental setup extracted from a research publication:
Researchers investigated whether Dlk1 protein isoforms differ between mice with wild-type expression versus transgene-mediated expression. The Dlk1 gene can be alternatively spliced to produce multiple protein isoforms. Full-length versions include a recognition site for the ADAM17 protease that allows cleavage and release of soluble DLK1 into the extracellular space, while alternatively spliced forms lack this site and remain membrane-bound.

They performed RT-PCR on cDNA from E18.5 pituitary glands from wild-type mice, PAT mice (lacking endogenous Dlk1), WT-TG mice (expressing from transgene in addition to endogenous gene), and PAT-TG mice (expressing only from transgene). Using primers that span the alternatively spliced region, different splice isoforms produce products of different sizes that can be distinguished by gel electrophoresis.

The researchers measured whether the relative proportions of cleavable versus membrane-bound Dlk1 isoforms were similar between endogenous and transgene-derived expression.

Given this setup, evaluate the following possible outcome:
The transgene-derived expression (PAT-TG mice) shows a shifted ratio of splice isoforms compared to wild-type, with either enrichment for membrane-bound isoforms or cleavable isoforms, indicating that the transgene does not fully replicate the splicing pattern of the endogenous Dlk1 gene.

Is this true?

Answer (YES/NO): NO